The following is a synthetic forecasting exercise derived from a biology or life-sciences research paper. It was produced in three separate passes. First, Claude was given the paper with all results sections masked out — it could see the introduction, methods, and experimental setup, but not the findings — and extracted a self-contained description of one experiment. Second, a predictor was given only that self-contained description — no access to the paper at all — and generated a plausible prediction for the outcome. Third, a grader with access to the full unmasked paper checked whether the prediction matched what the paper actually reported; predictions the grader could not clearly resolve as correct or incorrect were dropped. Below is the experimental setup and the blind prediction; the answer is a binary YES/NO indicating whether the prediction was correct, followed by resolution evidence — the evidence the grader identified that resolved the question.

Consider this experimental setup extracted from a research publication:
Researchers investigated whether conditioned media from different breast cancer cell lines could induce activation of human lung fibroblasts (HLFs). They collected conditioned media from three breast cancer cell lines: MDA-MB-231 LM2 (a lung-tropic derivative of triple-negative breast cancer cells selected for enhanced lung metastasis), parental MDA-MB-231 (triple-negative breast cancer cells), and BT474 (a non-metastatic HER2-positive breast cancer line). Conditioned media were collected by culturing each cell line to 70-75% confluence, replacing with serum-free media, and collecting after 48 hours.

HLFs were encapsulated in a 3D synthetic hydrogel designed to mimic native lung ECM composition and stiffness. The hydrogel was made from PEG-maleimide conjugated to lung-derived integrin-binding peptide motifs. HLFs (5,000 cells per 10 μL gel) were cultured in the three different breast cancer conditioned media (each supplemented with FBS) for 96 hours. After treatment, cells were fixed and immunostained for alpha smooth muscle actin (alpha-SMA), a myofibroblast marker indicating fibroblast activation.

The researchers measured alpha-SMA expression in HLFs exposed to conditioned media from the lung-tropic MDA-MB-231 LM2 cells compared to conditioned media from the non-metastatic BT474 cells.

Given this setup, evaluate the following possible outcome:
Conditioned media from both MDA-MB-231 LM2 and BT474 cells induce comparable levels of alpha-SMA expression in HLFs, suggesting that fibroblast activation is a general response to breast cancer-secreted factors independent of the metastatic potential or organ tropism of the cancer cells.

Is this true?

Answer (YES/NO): NO